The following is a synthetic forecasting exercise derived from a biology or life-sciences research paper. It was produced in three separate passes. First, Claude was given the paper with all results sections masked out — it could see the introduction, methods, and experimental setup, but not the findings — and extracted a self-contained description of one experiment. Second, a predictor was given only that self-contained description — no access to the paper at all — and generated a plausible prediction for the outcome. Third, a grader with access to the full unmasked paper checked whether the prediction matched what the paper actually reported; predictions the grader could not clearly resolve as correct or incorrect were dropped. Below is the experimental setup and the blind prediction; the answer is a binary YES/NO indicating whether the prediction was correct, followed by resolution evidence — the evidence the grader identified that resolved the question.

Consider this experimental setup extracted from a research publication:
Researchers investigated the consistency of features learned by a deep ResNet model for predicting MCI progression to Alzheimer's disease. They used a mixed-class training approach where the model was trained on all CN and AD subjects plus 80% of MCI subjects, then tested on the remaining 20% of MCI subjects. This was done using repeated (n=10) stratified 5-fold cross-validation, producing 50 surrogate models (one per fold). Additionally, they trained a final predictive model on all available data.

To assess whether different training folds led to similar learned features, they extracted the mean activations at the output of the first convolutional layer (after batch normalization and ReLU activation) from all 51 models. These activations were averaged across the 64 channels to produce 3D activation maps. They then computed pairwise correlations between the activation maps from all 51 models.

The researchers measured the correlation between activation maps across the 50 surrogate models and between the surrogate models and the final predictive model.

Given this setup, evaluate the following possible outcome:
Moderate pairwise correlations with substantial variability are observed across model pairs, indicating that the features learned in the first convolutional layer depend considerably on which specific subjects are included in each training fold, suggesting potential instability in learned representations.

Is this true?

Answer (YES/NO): NO